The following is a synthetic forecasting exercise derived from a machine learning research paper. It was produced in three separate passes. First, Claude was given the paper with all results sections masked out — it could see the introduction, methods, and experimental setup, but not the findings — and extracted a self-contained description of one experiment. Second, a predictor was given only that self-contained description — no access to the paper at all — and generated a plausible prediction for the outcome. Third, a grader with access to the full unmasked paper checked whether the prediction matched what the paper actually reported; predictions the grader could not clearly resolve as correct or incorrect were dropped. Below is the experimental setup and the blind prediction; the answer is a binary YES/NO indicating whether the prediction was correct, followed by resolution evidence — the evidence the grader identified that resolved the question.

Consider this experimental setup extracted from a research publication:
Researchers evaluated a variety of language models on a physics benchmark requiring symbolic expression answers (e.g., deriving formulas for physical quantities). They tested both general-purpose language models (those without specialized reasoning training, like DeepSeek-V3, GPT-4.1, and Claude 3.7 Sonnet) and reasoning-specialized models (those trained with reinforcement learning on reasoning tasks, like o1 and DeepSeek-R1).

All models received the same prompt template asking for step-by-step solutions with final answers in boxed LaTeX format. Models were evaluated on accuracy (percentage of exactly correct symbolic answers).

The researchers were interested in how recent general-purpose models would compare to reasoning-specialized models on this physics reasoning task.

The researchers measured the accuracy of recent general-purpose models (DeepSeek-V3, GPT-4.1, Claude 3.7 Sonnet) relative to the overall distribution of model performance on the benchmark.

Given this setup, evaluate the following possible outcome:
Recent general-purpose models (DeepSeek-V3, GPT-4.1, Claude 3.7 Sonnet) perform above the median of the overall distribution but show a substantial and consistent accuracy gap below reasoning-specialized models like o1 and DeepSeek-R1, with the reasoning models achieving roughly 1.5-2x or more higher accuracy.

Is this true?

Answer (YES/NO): NO